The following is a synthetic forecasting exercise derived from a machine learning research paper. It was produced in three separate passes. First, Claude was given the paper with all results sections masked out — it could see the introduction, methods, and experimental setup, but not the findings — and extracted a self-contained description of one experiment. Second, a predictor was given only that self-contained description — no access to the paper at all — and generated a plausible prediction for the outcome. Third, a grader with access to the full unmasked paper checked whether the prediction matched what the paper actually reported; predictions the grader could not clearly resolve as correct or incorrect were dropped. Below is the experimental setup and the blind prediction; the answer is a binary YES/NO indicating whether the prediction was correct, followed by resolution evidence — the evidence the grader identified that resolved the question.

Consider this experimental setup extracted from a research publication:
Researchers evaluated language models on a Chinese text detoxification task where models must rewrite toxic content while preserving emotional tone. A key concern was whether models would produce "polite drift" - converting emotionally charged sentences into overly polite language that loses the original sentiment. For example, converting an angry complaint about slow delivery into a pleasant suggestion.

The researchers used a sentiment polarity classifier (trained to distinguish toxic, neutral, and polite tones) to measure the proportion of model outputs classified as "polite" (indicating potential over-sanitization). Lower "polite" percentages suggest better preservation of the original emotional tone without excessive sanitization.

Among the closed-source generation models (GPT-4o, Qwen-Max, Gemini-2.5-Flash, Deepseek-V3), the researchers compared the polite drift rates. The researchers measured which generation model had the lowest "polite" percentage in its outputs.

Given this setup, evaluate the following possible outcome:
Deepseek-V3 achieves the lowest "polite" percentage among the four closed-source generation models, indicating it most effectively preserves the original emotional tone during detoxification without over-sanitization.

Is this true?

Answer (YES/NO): NO